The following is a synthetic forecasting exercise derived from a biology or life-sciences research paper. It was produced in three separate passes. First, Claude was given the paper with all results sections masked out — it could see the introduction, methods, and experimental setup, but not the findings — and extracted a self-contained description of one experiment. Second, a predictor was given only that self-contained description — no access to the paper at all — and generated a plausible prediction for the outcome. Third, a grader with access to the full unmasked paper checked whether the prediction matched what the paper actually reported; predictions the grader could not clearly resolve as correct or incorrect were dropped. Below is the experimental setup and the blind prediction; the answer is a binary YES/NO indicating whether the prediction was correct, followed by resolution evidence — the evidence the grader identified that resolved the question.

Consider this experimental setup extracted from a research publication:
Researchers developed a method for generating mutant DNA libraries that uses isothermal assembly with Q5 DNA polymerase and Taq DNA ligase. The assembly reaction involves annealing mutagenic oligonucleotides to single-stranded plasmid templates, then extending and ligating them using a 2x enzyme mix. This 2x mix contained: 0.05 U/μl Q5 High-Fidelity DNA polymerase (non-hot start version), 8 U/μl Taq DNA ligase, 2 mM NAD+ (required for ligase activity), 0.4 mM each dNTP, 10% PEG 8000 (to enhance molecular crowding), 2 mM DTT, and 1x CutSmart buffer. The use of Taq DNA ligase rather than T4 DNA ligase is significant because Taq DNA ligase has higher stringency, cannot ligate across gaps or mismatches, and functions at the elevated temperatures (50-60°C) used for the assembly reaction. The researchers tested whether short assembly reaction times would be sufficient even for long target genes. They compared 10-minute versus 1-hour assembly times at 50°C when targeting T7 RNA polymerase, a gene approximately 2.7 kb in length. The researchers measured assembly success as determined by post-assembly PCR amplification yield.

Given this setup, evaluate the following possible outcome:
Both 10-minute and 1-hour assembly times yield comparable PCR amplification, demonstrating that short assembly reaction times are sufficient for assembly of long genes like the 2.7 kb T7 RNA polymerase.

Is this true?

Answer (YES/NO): NO